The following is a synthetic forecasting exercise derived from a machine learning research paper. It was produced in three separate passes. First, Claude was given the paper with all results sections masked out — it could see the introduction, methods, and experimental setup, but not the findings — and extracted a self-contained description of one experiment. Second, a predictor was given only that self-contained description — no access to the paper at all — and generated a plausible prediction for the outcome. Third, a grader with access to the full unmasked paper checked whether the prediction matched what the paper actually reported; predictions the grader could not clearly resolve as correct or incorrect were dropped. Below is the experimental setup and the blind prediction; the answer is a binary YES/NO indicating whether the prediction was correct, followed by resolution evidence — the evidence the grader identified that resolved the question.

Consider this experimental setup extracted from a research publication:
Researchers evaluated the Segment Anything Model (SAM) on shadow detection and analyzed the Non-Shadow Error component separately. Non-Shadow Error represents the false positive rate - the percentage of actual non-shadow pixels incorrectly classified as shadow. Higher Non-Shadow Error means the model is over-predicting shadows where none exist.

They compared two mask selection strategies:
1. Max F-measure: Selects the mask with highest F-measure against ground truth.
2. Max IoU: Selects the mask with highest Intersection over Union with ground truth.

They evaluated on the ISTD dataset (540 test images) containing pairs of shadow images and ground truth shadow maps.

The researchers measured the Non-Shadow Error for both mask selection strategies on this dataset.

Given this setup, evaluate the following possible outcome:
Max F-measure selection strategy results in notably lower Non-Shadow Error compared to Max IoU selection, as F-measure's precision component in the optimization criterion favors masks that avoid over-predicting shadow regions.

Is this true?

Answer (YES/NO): NO